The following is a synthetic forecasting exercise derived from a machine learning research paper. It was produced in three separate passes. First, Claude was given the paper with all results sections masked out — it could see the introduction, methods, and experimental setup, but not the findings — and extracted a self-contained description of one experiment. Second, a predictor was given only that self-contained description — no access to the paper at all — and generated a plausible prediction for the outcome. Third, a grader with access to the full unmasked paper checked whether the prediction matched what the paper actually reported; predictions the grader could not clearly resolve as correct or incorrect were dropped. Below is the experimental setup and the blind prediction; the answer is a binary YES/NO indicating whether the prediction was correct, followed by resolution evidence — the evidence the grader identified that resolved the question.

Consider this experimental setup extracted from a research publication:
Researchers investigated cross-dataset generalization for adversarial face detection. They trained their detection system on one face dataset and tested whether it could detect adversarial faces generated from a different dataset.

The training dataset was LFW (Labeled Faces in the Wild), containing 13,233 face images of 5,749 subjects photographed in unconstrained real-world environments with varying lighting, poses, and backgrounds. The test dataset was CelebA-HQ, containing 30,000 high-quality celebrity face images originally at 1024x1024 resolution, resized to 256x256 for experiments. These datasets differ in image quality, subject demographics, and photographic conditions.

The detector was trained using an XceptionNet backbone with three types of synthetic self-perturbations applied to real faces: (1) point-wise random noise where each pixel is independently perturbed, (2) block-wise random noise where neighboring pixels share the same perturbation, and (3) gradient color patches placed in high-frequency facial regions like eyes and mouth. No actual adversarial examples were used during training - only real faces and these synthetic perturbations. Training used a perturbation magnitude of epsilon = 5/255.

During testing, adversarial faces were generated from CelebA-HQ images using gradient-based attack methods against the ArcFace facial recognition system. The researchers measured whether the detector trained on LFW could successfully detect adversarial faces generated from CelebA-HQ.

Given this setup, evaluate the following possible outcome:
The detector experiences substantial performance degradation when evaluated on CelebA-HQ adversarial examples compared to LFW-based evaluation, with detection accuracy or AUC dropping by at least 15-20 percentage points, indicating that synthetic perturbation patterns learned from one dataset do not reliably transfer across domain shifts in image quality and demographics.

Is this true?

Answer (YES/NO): YES